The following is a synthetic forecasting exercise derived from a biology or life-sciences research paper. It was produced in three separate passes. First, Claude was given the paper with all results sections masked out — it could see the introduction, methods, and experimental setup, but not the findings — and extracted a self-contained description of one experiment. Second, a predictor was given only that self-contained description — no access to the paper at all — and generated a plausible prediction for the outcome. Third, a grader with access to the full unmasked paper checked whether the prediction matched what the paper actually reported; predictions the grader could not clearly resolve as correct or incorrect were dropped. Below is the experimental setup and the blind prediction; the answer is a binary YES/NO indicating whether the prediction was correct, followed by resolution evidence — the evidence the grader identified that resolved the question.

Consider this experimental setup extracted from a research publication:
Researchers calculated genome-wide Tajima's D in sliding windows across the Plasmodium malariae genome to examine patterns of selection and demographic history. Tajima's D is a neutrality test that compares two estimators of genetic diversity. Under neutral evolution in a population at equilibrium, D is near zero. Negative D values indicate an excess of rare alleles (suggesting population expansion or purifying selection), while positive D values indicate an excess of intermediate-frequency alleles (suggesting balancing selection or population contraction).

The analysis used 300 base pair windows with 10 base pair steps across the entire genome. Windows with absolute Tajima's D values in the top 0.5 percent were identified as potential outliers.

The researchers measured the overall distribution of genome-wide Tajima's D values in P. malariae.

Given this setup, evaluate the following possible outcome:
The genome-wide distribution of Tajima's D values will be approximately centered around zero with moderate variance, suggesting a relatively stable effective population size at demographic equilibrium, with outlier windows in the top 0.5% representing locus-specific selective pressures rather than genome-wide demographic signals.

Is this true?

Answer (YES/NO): NO